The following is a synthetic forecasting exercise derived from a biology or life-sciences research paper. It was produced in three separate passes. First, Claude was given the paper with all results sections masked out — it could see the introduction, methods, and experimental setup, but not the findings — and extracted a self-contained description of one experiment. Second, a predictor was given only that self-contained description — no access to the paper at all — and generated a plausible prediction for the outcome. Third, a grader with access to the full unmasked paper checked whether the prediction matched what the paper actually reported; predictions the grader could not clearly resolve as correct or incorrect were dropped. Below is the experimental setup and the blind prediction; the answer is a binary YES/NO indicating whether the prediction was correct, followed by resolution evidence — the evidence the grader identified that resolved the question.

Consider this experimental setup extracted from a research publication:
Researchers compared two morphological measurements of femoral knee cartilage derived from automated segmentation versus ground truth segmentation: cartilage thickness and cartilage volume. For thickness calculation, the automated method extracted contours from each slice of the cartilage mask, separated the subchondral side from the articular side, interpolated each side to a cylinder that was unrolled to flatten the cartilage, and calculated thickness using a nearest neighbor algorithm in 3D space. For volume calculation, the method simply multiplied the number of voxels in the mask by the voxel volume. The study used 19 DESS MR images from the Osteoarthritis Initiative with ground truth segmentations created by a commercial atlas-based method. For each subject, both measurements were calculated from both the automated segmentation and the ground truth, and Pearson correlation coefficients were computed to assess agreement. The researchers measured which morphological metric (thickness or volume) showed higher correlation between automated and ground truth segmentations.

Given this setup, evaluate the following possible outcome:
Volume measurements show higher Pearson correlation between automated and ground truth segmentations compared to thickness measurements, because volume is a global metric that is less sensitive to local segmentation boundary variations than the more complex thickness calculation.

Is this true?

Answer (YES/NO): YES